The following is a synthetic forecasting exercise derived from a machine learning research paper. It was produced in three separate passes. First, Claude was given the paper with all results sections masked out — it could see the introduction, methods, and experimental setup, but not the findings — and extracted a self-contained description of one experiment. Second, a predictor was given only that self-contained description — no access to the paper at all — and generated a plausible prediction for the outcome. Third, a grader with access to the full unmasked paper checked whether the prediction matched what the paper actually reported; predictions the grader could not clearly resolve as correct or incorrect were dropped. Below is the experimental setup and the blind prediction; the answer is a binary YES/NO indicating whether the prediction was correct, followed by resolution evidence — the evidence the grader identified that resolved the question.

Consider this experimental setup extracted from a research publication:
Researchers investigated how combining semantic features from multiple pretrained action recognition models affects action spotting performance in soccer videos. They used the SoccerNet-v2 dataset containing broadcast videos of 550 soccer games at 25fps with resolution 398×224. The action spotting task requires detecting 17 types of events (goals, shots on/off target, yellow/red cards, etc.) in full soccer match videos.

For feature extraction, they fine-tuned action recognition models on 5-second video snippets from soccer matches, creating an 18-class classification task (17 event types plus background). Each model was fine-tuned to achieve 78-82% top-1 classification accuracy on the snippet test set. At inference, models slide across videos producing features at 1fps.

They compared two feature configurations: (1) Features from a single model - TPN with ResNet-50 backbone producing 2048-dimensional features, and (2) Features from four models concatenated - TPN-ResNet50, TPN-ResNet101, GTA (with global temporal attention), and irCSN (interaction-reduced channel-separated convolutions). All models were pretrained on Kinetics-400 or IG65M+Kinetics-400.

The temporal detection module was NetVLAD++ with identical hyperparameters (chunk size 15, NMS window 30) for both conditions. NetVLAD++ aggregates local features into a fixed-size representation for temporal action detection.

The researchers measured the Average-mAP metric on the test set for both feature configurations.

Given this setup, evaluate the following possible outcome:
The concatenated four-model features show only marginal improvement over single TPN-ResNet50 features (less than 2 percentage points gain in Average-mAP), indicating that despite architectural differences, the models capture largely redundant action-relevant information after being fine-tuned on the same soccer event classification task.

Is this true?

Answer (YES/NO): NO